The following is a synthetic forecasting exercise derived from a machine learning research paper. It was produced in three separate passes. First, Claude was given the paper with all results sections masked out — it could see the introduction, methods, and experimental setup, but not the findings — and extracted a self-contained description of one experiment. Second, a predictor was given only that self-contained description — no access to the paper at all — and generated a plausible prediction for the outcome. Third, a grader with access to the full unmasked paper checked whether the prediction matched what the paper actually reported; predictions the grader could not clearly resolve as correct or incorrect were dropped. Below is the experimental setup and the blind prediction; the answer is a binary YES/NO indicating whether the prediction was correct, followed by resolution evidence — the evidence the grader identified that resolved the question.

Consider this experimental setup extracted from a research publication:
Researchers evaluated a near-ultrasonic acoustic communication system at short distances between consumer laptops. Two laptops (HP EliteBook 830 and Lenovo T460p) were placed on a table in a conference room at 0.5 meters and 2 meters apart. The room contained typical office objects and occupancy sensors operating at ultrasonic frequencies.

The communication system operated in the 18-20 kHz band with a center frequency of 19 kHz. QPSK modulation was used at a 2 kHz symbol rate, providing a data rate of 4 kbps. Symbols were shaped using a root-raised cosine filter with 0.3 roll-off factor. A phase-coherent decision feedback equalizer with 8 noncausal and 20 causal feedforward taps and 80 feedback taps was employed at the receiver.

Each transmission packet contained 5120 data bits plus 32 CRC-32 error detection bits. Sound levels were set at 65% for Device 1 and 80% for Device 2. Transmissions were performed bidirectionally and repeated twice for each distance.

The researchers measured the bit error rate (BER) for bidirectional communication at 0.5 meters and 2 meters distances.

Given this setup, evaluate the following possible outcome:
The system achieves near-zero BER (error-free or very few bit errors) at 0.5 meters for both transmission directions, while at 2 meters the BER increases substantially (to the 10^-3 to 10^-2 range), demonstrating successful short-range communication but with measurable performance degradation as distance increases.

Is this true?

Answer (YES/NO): NO